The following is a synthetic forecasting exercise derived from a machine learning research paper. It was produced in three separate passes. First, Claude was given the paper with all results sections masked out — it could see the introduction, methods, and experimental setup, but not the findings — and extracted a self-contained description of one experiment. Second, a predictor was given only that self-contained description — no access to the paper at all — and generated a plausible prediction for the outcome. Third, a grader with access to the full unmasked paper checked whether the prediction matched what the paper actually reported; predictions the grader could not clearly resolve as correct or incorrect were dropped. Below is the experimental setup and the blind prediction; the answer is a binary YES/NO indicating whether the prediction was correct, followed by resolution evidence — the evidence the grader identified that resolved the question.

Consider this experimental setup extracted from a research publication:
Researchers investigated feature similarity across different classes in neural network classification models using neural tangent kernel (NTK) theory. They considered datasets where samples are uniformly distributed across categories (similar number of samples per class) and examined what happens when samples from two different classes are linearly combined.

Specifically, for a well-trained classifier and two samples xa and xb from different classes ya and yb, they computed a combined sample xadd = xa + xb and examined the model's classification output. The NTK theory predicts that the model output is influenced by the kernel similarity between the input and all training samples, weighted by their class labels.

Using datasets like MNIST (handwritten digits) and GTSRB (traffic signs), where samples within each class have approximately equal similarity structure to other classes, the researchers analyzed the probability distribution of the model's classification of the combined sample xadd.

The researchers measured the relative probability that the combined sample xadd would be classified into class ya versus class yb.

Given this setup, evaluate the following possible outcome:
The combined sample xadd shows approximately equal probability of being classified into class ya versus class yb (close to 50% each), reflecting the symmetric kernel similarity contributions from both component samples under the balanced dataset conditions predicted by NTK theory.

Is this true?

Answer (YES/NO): YES